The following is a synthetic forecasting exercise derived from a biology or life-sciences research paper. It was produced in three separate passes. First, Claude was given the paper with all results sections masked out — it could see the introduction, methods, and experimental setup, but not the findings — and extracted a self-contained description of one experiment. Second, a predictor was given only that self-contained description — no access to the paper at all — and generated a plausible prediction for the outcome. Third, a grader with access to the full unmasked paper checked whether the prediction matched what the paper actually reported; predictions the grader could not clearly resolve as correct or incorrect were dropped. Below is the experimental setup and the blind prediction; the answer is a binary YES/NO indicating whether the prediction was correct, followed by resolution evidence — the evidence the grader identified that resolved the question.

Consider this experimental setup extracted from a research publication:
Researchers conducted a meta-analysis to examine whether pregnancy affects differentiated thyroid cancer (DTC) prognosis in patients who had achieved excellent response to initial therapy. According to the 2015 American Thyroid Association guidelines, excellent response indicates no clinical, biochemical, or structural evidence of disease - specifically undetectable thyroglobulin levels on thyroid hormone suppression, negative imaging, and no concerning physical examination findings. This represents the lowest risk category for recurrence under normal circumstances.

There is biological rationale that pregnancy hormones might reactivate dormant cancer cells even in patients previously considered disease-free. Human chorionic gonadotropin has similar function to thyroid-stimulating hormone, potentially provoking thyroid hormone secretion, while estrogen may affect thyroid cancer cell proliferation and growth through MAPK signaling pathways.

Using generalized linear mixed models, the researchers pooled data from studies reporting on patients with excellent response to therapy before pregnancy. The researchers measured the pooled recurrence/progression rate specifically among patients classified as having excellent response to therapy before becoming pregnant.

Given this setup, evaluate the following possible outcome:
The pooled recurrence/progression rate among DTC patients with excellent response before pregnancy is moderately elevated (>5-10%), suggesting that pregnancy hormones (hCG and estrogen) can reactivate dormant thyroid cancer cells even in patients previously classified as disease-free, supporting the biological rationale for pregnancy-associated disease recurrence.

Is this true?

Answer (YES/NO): NO